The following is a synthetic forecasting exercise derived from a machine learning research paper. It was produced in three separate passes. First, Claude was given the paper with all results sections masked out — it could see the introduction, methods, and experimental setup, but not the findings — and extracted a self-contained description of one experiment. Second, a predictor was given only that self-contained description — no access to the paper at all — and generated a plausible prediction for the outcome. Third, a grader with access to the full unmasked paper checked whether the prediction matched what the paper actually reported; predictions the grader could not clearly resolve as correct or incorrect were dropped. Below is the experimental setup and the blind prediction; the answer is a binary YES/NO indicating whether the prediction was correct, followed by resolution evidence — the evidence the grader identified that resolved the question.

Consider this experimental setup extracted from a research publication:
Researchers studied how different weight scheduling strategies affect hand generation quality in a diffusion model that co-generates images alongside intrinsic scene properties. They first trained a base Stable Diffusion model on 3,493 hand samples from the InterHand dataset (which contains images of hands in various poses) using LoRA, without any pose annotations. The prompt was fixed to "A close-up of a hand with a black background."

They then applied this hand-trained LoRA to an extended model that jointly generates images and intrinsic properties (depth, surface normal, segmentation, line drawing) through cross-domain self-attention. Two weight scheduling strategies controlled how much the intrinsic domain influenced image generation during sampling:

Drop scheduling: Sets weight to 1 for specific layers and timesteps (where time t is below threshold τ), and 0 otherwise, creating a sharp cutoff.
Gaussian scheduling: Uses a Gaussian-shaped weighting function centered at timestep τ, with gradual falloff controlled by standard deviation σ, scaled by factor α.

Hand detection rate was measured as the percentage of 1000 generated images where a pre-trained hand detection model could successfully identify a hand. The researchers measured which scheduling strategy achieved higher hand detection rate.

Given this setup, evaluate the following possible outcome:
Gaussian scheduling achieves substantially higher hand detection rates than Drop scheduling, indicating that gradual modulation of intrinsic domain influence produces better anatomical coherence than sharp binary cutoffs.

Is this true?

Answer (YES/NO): YES